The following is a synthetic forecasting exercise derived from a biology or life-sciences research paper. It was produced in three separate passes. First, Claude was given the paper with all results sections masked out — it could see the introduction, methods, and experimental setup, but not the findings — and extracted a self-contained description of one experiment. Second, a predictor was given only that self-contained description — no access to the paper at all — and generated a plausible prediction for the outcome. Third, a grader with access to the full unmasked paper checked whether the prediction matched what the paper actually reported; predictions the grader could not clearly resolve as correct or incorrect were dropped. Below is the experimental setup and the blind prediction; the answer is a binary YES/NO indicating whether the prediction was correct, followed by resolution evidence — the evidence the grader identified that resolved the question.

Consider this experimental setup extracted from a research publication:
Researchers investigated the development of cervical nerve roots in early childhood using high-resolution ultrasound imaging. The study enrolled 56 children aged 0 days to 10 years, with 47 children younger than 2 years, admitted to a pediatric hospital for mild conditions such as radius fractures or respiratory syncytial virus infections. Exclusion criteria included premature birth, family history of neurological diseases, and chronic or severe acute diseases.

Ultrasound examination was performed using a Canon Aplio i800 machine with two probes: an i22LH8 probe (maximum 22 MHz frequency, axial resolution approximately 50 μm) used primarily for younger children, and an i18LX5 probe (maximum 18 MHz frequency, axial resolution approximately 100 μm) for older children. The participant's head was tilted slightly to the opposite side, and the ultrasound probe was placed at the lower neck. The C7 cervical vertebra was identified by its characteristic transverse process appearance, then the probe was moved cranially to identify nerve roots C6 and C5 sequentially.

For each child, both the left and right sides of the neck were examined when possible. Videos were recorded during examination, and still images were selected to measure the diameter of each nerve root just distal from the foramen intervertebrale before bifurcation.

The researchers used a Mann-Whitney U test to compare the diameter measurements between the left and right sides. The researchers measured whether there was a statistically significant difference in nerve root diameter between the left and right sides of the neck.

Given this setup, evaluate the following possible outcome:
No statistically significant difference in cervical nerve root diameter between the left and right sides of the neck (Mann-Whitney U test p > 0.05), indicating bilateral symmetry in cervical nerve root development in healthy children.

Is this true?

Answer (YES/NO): YES